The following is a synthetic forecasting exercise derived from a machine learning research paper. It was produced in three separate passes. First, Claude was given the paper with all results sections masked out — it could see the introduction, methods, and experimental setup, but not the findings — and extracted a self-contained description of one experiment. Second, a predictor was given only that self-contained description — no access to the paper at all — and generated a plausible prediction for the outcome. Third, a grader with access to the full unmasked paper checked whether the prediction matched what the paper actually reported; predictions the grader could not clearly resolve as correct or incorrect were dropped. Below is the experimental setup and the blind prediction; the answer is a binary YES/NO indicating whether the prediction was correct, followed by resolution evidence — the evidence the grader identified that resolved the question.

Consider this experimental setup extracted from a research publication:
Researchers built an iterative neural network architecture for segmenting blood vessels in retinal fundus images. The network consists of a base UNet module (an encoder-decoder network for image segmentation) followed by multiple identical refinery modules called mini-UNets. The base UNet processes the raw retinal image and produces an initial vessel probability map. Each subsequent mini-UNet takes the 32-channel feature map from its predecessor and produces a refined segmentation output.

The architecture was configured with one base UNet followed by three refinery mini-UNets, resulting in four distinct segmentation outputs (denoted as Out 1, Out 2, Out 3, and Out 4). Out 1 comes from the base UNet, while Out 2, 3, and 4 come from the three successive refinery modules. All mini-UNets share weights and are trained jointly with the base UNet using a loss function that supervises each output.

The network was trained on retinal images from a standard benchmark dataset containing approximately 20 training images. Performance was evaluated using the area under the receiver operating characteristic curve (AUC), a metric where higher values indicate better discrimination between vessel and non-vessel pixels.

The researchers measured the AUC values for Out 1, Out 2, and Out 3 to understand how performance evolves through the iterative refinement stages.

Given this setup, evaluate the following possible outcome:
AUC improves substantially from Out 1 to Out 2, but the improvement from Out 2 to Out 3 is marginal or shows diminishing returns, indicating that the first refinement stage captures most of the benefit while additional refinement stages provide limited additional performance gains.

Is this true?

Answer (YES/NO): YES